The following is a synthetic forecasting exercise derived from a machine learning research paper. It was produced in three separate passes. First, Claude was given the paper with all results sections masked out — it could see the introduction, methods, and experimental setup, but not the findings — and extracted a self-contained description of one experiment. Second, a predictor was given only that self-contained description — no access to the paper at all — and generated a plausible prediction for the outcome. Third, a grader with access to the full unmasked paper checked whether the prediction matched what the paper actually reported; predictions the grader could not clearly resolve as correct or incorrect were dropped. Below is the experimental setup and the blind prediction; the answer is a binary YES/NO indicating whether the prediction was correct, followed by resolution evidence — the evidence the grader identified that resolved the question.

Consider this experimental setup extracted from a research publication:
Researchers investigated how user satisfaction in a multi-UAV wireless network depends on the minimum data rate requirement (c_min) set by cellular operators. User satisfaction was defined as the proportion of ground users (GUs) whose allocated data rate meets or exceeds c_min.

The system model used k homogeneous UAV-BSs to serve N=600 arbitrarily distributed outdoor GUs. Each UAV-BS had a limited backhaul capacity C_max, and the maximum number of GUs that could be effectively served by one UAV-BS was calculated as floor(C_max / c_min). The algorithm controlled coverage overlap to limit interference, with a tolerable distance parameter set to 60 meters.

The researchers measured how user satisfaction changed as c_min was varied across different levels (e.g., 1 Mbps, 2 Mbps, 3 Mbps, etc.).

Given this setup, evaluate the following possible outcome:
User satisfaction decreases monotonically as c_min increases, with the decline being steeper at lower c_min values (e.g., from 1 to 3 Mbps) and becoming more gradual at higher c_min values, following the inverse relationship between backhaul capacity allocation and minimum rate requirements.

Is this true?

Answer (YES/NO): NO